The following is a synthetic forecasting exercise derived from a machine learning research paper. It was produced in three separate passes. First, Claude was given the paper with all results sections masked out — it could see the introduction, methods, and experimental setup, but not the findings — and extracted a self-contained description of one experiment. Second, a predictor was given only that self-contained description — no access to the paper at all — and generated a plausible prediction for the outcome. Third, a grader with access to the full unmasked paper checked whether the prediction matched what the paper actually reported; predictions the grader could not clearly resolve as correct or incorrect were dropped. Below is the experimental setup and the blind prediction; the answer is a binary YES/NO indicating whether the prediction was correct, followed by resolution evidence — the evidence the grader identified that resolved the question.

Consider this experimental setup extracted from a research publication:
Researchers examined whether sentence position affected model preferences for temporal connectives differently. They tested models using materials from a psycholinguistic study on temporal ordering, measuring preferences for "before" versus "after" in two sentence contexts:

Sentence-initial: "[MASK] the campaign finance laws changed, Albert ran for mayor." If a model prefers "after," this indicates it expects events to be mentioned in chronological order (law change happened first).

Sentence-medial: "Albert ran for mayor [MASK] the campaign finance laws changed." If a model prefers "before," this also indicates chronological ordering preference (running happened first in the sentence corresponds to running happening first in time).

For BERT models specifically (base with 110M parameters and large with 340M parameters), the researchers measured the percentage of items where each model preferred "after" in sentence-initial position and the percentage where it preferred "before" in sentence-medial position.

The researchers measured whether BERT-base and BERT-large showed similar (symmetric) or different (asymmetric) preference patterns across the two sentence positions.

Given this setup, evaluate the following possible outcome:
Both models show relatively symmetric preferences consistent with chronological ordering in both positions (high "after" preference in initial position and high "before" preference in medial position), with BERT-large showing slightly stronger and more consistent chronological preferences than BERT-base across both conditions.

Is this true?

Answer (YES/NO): NO